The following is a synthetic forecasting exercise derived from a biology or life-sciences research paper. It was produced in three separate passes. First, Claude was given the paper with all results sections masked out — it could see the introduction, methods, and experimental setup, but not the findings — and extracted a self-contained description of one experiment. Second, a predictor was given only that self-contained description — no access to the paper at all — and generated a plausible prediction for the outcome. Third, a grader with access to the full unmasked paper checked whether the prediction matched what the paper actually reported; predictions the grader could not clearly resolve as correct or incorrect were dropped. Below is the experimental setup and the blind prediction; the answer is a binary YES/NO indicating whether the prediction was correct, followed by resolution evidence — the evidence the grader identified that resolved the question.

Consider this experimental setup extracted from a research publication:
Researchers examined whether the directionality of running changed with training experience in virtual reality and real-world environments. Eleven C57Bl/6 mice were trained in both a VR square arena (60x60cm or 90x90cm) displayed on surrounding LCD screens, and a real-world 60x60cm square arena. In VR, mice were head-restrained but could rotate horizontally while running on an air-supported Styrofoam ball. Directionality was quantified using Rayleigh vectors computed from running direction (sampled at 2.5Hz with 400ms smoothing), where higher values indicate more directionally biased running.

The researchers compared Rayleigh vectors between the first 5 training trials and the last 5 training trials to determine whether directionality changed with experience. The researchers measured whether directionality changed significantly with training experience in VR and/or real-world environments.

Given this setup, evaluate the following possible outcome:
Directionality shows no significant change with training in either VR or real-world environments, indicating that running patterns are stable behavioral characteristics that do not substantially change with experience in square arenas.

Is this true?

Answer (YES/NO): YES